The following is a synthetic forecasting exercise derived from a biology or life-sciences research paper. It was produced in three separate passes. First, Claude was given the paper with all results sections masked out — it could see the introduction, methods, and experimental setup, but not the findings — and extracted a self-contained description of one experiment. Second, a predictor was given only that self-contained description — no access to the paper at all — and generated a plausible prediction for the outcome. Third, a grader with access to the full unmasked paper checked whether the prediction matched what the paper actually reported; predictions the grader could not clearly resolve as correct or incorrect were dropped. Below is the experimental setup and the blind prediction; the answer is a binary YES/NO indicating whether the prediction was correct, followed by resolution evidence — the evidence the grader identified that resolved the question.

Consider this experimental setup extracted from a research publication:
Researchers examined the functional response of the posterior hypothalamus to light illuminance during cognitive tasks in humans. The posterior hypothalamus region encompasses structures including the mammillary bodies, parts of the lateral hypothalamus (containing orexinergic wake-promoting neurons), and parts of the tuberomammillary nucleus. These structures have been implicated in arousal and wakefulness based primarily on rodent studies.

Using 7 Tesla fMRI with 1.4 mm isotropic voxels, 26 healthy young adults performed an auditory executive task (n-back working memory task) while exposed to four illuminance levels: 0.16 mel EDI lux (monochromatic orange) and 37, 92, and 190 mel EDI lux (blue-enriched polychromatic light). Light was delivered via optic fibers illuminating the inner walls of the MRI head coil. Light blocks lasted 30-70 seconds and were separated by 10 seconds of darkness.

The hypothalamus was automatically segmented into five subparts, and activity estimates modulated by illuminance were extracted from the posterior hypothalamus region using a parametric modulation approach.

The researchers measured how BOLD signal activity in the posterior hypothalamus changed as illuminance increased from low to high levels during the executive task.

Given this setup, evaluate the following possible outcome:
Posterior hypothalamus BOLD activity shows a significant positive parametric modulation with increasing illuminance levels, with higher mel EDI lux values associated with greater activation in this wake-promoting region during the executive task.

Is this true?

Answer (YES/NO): YES